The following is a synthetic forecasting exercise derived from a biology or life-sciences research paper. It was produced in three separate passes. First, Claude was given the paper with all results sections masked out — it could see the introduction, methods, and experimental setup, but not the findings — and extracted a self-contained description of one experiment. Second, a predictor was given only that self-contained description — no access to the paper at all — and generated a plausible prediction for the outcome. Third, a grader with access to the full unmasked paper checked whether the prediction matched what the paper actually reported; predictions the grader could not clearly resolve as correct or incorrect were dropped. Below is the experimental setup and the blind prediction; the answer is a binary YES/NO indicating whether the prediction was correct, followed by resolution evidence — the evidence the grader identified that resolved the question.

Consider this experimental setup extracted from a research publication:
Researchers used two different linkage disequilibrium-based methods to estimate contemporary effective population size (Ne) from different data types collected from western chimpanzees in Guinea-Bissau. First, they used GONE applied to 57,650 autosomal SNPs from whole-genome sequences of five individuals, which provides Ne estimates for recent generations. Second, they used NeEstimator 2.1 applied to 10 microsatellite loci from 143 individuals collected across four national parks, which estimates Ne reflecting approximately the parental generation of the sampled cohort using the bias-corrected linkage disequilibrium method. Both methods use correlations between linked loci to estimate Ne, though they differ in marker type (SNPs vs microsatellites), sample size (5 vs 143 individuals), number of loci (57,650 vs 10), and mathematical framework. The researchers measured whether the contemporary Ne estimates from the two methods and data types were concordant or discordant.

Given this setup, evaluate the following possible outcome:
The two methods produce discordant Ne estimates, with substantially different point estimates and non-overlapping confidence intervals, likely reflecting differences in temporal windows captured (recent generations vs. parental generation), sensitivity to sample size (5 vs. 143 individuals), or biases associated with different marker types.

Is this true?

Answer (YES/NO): NO